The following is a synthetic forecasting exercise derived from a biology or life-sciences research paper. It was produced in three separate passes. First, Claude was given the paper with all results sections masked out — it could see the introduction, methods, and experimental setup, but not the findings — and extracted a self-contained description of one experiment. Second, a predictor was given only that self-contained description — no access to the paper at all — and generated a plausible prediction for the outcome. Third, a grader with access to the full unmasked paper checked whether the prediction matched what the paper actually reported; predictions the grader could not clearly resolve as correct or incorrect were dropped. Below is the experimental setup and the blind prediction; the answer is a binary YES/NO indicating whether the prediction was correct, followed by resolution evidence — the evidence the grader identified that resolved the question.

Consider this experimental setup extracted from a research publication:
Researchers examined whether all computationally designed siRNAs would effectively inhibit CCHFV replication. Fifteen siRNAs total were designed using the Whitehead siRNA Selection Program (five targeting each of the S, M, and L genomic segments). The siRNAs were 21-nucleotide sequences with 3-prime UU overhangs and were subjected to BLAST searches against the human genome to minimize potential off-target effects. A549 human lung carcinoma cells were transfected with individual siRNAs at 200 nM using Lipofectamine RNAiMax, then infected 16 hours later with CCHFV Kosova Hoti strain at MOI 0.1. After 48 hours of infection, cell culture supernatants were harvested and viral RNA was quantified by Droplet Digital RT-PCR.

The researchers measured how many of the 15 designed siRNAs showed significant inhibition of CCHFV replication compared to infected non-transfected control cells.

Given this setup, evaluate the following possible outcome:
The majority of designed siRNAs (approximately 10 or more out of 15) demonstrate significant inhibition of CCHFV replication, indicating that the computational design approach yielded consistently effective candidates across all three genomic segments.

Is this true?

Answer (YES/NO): NO